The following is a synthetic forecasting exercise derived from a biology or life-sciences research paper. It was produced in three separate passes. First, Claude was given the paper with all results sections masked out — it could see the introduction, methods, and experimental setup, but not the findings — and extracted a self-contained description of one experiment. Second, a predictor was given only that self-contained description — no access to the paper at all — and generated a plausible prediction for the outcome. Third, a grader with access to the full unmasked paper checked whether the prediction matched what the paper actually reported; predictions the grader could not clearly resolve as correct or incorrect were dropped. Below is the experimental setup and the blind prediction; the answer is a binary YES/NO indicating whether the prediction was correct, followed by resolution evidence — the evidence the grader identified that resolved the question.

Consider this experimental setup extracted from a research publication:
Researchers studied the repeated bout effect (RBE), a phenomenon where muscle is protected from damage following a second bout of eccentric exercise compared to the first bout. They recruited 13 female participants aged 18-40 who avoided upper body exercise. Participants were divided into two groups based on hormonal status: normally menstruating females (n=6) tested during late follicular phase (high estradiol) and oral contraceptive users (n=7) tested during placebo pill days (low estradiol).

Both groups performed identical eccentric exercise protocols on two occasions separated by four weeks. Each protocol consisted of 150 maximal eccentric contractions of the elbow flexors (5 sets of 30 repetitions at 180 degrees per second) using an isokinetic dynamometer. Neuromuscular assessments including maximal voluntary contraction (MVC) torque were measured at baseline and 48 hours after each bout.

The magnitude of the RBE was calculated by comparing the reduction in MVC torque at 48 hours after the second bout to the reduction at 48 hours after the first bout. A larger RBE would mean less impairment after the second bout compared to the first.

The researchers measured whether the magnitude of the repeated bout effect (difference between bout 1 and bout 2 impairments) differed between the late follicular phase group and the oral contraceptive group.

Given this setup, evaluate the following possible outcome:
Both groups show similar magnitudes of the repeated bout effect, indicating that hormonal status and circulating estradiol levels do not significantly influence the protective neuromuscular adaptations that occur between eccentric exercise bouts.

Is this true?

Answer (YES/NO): YES